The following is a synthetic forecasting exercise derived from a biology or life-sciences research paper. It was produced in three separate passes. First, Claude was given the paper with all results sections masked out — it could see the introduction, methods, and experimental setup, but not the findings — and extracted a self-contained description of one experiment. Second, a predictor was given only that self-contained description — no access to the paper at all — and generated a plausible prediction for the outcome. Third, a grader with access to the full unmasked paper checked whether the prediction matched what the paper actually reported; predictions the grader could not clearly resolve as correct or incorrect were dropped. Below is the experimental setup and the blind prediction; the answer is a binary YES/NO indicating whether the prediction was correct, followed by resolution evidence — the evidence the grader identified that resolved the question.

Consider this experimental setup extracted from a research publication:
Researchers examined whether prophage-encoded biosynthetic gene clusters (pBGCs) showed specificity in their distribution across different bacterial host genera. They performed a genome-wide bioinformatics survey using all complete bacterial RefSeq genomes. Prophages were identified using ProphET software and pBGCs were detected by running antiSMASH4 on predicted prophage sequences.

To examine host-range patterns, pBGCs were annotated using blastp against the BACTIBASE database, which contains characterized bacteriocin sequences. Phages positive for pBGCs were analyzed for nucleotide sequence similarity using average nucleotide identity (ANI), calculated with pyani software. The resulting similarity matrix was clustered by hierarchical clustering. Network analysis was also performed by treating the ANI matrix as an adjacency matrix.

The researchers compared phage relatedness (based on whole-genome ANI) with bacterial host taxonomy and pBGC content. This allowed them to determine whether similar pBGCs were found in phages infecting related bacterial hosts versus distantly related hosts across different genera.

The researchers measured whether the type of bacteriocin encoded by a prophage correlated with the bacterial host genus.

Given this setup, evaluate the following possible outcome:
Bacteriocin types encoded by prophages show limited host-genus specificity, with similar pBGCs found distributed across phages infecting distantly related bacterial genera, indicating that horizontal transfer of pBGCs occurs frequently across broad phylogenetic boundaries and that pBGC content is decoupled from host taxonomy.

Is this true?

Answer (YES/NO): NO